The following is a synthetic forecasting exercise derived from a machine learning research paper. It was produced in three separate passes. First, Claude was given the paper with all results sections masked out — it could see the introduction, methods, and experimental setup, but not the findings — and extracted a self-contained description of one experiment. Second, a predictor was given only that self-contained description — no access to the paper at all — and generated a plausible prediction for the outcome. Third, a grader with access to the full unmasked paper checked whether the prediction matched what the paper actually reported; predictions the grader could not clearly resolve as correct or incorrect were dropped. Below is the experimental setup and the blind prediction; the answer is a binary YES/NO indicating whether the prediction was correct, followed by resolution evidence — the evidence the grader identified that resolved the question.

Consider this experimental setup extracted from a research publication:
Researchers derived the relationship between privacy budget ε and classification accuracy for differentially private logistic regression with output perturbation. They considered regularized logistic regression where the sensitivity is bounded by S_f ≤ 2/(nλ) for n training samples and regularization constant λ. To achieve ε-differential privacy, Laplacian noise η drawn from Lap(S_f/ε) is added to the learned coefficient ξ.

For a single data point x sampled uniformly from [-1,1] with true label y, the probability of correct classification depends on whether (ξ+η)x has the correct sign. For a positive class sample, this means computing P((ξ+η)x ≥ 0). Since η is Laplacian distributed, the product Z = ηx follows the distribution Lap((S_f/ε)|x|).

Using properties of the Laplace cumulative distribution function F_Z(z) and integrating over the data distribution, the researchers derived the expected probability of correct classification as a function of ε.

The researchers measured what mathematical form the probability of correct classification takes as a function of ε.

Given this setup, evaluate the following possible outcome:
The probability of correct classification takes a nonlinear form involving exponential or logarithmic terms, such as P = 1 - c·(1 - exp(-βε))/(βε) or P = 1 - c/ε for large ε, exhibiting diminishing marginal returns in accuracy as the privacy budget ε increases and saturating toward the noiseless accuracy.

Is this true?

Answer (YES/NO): YES